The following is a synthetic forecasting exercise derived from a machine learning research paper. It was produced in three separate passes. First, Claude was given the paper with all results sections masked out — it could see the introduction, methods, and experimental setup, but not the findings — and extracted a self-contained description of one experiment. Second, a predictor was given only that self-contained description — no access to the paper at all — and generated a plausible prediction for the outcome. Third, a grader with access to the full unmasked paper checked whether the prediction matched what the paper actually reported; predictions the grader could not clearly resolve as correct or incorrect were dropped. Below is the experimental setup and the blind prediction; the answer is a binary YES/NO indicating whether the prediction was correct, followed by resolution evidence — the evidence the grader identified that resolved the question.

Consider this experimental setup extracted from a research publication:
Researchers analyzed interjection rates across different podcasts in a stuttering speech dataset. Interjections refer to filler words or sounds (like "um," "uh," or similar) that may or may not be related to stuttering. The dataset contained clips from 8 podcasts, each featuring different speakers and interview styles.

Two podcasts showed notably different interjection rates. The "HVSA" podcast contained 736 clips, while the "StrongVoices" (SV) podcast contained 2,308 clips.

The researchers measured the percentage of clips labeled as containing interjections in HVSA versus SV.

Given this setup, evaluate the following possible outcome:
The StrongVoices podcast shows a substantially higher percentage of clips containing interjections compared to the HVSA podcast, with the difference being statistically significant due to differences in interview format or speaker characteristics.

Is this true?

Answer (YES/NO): NO